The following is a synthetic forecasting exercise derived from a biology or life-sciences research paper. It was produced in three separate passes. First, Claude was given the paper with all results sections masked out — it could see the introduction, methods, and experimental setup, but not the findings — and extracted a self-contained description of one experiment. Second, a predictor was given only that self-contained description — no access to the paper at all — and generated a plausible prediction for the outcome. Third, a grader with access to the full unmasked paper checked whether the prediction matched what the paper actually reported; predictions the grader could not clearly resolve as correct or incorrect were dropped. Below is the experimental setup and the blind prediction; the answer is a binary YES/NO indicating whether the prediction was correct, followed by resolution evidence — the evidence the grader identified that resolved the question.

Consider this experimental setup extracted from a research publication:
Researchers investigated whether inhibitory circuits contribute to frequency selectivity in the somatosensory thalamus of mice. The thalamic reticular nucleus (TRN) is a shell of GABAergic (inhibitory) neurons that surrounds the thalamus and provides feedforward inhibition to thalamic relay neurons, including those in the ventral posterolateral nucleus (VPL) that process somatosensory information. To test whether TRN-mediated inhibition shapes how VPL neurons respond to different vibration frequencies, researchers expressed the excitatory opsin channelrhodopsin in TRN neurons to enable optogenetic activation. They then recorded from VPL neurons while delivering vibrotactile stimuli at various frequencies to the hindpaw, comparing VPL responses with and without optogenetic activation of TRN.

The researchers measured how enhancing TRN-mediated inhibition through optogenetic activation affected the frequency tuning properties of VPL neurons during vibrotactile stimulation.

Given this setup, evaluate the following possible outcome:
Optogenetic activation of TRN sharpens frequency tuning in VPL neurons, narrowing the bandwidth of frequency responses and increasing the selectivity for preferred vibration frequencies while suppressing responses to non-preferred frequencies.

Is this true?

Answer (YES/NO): YES